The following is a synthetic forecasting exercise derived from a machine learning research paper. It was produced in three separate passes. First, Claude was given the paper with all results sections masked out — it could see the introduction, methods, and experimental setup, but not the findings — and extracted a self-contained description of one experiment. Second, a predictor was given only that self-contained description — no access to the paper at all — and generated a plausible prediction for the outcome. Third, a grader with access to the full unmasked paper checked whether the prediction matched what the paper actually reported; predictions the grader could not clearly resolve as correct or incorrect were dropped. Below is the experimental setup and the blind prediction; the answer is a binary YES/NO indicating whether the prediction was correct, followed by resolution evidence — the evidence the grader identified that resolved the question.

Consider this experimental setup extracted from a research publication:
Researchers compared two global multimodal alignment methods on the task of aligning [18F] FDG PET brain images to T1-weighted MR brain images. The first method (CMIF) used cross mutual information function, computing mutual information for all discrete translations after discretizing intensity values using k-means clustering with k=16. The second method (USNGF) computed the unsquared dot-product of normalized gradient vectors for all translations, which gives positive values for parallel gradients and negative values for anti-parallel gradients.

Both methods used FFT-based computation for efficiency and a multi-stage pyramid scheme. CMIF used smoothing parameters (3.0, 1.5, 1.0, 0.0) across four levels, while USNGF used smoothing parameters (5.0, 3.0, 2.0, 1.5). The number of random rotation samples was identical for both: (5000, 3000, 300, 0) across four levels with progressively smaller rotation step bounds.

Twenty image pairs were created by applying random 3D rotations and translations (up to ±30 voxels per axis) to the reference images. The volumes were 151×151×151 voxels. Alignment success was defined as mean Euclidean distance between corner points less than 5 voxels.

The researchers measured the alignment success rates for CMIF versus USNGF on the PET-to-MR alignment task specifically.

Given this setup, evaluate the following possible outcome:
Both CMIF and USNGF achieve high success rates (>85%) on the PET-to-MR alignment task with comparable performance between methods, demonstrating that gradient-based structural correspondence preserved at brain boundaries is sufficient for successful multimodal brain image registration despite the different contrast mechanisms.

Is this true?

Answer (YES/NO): NO